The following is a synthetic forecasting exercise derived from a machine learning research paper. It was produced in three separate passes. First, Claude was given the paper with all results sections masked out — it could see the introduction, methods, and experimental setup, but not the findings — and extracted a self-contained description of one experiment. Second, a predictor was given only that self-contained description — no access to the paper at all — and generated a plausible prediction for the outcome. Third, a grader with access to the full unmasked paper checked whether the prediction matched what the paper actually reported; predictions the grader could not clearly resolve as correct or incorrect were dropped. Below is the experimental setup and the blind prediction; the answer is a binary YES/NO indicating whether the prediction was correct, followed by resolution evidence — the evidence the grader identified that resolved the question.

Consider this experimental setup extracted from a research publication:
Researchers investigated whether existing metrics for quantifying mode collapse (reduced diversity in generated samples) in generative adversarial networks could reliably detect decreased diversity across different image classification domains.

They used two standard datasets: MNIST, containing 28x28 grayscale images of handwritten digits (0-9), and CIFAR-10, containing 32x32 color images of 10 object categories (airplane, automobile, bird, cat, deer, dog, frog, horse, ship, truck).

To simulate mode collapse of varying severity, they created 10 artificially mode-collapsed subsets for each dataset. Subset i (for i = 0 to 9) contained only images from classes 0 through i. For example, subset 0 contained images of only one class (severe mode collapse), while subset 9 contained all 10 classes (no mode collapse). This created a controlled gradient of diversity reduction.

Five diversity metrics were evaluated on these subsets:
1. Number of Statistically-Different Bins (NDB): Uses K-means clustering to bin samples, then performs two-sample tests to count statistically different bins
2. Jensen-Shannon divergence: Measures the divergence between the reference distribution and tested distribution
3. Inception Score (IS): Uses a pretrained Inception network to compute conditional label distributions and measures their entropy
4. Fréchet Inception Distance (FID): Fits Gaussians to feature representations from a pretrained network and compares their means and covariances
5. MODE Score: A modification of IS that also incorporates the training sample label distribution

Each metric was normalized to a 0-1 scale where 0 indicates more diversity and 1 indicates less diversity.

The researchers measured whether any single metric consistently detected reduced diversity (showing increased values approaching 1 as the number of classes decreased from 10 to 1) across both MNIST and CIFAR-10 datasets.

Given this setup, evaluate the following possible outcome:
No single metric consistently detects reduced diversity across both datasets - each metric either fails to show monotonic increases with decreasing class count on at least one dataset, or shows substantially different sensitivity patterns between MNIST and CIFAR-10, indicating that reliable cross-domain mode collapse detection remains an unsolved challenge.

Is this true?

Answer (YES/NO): YES